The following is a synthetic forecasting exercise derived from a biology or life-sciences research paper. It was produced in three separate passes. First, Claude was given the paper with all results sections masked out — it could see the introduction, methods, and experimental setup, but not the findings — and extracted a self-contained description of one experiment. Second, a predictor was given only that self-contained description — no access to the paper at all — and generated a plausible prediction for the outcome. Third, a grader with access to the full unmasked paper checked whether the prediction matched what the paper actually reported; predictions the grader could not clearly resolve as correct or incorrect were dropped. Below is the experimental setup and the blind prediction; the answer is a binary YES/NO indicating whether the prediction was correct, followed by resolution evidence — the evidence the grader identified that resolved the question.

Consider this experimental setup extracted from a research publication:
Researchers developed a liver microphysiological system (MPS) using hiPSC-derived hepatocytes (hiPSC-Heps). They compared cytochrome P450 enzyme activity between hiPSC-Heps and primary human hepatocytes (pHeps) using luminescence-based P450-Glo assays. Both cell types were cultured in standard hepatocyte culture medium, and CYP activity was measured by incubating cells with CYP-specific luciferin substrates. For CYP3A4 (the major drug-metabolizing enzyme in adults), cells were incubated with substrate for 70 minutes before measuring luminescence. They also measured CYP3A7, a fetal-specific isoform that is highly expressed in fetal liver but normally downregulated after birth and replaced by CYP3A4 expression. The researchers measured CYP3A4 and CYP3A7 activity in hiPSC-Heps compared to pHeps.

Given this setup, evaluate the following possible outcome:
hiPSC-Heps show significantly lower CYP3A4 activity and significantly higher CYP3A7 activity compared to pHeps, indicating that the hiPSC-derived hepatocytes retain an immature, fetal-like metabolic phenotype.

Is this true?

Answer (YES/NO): YES